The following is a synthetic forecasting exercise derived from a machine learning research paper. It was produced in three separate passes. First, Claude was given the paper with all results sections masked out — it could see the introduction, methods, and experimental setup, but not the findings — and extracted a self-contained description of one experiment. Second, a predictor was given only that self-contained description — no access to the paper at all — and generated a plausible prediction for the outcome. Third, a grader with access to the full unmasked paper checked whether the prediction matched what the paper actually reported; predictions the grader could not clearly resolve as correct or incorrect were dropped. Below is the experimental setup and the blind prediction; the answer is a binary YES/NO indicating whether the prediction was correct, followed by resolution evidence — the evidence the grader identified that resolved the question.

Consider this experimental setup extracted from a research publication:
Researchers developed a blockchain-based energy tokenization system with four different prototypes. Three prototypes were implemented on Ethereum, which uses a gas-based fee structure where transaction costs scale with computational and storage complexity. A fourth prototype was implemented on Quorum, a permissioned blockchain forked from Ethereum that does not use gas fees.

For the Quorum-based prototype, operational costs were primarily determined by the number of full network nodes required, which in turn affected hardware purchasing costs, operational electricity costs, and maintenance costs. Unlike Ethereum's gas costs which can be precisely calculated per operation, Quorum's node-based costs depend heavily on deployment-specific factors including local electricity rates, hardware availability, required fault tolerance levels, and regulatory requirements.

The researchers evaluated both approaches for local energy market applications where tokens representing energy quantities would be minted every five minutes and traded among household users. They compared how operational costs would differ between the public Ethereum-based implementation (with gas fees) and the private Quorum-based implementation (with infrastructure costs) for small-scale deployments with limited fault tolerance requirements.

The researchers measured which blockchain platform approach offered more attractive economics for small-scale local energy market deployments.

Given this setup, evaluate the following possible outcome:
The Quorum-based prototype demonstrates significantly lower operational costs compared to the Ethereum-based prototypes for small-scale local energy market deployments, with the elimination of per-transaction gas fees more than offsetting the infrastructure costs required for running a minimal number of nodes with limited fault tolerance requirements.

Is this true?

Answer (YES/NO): YES